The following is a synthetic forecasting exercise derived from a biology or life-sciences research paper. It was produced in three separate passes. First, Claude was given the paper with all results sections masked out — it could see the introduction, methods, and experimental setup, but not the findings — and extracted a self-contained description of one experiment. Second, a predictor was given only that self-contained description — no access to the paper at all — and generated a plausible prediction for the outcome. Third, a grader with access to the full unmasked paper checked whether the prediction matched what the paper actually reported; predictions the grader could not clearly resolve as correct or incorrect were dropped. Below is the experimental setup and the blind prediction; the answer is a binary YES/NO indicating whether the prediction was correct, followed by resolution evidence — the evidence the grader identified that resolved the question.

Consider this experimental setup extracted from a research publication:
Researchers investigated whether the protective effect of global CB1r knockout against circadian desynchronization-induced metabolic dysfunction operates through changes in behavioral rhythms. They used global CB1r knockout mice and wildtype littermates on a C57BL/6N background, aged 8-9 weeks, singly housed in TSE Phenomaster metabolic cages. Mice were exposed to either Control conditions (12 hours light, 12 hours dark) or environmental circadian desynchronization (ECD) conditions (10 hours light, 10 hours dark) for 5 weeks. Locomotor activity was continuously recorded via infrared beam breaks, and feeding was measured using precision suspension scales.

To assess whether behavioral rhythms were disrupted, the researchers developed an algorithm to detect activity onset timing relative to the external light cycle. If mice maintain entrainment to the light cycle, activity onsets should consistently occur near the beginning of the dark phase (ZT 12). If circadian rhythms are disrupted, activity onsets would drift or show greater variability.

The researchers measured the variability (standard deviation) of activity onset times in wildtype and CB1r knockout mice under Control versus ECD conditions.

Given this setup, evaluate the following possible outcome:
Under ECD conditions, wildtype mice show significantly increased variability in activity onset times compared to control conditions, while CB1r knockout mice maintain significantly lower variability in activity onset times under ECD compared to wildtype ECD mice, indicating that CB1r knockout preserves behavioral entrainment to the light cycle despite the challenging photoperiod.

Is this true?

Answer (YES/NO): NO